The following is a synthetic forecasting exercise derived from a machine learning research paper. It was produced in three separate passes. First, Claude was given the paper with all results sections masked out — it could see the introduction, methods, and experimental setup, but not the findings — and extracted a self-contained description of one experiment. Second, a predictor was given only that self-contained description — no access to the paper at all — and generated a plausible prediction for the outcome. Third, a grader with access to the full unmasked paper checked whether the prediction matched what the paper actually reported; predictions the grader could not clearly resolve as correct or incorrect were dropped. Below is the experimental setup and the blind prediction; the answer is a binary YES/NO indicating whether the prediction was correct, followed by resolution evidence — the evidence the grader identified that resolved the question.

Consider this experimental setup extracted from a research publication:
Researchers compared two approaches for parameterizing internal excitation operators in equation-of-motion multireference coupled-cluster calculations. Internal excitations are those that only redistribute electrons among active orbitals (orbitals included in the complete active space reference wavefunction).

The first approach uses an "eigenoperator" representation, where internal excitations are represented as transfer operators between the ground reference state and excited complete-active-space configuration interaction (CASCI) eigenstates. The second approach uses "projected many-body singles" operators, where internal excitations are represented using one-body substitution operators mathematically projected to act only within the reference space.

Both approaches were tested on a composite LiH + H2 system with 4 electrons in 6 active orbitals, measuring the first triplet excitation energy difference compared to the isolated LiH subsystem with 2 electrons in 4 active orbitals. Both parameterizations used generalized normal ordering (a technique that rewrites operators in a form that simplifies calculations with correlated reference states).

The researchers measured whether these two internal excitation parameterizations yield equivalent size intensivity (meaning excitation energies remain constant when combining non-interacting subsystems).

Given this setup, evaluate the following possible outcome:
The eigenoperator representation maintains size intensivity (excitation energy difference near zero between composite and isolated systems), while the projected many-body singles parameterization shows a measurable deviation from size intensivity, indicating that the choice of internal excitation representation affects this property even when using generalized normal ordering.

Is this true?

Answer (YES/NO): NO